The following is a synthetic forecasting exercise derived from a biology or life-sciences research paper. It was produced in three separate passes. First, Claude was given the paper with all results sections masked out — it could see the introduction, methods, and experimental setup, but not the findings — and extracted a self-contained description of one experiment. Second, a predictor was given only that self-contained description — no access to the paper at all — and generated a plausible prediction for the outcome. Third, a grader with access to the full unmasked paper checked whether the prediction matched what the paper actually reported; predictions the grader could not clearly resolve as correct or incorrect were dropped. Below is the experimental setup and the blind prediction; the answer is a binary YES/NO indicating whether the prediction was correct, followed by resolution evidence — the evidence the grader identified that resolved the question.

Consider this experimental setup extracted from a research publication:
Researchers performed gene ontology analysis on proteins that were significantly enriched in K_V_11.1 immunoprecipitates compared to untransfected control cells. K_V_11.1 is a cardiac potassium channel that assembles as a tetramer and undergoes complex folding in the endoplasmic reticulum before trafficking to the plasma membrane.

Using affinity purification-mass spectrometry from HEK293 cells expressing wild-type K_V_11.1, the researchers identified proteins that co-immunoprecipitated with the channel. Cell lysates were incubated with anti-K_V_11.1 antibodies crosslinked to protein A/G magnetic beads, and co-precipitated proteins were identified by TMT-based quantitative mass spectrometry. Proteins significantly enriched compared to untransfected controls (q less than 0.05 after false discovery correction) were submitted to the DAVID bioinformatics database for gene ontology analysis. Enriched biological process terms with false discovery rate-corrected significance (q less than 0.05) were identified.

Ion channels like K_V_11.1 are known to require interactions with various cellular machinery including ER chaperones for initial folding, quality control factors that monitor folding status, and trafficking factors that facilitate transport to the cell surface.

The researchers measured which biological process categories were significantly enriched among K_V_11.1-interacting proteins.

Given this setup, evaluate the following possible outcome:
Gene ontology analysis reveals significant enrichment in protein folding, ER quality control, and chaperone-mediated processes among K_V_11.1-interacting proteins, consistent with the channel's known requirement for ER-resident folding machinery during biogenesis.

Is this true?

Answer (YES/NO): NO